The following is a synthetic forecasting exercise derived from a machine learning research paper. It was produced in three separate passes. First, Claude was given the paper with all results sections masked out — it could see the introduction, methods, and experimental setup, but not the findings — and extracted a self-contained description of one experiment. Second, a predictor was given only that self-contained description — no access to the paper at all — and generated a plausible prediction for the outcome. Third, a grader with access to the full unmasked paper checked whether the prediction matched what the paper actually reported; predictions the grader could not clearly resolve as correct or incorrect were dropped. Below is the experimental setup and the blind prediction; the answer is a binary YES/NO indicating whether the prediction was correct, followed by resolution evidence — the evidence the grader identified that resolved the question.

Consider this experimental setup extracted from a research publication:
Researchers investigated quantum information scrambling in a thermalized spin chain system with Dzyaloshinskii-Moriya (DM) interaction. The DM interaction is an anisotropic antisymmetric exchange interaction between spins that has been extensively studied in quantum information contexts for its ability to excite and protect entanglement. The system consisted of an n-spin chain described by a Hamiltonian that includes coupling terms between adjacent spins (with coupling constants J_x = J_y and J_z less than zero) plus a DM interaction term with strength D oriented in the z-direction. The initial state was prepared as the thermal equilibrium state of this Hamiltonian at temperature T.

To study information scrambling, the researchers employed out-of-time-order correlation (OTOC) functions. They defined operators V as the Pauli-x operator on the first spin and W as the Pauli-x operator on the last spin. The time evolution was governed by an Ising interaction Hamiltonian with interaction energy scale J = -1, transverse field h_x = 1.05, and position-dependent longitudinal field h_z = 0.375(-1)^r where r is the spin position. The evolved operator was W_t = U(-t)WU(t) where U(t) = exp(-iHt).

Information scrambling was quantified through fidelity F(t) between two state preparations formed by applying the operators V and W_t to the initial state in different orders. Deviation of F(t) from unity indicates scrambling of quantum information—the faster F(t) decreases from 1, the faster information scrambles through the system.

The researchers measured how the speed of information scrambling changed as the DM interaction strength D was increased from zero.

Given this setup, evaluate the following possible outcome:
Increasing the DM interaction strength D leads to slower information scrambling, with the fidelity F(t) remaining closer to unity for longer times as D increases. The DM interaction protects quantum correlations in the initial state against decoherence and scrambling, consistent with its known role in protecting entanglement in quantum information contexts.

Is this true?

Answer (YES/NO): NO